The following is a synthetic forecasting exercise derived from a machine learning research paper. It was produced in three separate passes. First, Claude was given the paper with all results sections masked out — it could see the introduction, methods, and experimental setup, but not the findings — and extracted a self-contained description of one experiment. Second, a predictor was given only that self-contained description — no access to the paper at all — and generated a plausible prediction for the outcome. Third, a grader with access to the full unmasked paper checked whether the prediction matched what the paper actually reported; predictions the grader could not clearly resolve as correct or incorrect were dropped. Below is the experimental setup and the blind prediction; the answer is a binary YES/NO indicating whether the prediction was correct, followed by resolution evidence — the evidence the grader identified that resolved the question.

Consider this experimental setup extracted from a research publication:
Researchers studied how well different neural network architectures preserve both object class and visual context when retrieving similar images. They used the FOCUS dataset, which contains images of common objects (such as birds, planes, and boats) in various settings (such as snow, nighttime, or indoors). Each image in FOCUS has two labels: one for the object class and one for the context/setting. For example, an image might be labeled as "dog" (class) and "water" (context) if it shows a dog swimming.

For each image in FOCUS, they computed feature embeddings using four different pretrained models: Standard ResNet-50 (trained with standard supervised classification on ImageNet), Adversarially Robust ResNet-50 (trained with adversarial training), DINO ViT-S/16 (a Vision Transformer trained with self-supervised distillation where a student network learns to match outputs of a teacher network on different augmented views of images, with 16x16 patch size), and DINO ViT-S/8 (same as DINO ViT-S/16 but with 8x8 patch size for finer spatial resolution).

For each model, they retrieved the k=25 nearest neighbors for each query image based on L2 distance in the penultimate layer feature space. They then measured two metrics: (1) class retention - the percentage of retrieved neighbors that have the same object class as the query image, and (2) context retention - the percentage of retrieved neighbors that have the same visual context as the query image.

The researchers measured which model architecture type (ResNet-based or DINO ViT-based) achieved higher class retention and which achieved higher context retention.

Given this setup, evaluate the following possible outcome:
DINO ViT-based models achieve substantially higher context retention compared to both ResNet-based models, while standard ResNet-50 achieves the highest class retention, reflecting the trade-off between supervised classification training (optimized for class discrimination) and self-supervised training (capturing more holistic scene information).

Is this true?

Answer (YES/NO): NO